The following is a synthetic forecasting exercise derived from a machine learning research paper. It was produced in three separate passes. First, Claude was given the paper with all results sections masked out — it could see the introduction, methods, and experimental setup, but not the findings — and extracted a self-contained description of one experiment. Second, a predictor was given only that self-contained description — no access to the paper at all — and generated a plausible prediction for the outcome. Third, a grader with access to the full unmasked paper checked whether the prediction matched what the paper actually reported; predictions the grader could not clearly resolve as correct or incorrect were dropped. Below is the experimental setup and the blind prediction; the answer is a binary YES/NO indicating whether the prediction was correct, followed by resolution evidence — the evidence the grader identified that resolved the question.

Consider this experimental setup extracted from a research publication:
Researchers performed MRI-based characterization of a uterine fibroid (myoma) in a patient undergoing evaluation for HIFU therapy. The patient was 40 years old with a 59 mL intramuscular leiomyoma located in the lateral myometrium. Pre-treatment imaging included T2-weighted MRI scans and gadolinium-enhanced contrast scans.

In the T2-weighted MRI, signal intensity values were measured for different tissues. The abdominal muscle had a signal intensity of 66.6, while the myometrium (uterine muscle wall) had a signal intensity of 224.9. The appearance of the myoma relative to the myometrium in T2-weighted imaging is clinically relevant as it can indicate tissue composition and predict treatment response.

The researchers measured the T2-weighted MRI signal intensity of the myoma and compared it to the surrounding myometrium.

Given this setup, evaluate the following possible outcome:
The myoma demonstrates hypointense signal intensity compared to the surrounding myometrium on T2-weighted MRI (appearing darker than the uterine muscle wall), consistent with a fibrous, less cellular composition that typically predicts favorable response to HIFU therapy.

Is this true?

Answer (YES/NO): YES